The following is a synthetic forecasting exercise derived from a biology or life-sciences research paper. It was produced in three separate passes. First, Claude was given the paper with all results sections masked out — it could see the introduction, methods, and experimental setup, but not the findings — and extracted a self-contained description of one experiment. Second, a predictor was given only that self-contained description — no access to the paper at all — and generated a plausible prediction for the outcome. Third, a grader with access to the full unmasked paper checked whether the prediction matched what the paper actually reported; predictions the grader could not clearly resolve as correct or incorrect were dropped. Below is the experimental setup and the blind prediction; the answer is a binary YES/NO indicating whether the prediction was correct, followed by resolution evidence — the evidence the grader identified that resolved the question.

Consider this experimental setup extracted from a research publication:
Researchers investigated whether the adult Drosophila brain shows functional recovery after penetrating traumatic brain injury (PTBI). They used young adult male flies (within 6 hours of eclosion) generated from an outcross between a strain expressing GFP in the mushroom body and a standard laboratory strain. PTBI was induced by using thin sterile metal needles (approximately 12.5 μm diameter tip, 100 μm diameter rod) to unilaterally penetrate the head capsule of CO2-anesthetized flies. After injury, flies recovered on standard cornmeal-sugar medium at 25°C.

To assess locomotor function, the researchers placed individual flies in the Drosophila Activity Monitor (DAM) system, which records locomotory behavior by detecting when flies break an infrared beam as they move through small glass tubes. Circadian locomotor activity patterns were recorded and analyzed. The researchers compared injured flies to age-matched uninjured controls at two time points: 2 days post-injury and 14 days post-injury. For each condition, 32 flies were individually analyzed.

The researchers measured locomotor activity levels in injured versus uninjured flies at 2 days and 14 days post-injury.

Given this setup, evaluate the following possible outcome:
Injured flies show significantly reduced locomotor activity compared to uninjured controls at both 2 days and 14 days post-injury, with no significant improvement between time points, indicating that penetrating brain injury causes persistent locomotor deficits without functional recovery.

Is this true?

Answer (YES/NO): NO